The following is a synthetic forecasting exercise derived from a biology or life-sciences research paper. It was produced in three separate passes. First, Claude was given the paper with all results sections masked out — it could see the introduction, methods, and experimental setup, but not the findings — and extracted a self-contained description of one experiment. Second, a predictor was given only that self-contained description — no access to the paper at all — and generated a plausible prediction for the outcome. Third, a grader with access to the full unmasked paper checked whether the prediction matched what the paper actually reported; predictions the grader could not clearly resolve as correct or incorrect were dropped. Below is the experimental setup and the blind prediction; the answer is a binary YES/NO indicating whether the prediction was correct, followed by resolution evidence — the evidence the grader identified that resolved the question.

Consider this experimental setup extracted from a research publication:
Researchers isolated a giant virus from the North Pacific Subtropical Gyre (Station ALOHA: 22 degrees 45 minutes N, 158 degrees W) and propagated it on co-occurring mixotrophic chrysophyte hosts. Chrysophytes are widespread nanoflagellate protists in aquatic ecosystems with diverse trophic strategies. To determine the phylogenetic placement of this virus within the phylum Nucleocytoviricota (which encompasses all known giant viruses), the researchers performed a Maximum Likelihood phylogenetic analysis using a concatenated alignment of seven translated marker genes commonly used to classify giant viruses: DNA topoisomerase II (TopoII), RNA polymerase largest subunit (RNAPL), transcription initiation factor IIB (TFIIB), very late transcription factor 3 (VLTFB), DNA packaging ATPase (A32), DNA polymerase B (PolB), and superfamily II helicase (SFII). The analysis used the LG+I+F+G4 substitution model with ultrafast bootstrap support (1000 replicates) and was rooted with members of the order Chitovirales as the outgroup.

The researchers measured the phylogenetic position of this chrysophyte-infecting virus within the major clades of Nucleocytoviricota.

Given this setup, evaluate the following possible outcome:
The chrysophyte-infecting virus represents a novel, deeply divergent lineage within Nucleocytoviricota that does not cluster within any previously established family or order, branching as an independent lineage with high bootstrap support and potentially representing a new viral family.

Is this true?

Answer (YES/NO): NO